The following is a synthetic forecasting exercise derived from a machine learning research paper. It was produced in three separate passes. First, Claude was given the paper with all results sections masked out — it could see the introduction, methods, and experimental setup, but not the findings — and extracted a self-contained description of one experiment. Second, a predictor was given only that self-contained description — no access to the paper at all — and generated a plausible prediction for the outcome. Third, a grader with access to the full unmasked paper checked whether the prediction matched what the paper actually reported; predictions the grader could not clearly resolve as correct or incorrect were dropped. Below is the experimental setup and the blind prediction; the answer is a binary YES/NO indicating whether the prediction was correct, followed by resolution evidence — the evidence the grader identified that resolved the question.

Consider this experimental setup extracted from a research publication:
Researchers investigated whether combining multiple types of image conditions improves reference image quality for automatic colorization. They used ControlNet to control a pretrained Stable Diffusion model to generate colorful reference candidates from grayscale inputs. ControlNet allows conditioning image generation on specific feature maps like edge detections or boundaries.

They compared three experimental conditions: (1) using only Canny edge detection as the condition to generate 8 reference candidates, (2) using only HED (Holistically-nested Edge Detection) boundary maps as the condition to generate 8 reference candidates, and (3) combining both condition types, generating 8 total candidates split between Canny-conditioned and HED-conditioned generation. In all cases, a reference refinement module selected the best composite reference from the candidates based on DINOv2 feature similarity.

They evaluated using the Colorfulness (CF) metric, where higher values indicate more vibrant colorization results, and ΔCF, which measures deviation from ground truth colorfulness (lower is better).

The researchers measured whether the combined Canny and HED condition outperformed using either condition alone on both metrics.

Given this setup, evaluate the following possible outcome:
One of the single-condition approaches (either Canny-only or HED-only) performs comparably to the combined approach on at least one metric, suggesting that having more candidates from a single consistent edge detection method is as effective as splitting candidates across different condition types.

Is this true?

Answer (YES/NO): NO